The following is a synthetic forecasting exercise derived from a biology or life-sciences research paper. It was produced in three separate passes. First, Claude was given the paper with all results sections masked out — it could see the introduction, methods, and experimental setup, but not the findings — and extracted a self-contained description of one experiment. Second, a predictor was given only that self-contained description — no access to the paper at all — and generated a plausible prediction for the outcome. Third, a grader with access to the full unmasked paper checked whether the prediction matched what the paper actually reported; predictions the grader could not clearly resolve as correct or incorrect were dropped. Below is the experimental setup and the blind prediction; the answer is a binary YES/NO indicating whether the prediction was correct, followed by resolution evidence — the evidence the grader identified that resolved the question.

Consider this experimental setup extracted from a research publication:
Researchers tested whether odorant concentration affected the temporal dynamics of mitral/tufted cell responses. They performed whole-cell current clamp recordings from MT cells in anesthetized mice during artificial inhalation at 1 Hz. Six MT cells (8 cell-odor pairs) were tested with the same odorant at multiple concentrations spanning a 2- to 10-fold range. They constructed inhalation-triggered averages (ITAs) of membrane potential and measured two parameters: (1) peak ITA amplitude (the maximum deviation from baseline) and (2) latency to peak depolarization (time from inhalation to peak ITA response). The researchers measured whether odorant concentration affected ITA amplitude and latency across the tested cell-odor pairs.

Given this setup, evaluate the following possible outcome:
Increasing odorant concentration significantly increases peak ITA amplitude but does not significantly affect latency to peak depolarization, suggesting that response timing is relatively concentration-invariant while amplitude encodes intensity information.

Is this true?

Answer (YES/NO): NO